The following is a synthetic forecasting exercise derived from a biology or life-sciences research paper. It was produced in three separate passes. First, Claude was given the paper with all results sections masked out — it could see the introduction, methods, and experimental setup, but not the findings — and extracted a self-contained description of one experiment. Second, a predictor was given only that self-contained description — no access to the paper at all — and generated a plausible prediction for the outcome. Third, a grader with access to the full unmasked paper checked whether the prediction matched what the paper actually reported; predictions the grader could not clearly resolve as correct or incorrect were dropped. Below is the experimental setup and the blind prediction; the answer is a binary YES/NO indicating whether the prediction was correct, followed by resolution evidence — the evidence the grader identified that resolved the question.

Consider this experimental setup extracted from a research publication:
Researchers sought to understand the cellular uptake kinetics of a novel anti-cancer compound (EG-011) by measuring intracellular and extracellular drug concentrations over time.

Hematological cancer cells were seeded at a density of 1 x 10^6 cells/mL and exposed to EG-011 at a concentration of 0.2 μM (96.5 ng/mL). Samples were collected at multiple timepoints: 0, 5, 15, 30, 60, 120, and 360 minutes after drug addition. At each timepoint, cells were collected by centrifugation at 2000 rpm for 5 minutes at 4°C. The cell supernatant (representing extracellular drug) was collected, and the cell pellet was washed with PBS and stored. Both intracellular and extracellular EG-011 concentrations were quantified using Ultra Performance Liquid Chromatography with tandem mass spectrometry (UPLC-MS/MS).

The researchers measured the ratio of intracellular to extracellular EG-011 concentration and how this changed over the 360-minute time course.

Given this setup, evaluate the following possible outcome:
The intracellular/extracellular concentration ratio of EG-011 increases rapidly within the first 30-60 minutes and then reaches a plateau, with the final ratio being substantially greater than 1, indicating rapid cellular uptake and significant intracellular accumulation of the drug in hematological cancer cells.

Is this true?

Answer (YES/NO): NO